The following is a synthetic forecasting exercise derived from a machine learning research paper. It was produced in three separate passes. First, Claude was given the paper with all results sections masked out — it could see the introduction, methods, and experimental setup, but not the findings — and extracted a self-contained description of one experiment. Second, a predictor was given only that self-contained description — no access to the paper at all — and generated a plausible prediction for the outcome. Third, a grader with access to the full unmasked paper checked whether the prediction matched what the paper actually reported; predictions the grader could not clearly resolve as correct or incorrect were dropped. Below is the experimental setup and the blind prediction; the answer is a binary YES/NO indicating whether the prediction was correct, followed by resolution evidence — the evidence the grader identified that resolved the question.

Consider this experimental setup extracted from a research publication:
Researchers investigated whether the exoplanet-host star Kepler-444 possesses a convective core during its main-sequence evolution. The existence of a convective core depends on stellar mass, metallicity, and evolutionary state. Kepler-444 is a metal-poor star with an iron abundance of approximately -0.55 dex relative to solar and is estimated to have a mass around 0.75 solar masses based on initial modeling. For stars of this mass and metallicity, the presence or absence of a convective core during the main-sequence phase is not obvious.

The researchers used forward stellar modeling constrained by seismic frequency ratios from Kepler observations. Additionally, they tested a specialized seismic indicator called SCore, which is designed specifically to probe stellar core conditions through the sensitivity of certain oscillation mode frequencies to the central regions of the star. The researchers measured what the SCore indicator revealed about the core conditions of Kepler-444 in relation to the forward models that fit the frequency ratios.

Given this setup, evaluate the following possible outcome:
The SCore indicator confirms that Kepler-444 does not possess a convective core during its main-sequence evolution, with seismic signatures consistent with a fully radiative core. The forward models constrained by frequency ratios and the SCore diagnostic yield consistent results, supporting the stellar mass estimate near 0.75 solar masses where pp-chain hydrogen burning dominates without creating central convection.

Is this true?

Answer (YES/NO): NO